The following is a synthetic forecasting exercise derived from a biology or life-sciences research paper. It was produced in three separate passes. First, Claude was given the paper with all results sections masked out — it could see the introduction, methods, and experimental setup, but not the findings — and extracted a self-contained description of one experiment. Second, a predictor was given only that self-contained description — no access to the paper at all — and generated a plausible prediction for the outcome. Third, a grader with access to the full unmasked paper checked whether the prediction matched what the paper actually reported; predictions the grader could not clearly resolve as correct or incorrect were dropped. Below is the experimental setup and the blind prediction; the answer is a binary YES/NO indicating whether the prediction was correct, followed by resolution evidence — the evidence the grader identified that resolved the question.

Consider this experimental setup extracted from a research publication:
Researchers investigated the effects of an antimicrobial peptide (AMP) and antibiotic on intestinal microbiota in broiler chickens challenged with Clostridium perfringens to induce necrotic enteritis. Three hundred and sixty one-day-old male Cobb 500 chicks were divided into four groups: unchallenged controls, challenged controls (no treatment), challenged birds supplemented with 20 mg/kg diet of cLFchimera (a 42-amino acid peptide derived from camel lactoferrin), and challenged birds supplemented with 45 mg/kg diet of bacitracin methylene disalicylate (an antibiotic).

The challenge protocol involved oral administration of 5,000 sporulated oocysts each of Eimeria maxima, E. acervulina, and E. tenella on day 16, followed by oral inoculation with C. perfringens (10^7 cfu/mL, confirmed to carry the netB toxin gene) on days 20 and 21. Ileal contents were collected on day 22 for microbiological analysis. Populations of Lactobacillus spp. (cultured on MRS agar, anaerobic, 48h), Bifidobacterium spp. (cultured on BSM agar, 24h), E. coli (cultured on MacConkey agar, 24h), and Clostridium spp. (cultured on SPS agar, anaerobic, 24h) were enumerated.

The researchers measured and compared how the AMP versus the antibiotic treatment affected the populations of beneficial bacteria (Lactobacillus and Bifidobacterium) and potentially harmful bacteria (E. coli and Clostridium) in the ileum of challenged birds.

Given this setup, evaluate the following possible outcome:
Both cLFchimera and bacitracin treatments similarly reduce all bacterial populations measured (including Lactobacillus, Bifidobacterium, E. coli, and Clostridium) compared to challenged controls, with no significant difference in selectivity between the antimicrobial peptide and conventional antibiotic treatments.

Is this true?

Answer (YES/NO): NO